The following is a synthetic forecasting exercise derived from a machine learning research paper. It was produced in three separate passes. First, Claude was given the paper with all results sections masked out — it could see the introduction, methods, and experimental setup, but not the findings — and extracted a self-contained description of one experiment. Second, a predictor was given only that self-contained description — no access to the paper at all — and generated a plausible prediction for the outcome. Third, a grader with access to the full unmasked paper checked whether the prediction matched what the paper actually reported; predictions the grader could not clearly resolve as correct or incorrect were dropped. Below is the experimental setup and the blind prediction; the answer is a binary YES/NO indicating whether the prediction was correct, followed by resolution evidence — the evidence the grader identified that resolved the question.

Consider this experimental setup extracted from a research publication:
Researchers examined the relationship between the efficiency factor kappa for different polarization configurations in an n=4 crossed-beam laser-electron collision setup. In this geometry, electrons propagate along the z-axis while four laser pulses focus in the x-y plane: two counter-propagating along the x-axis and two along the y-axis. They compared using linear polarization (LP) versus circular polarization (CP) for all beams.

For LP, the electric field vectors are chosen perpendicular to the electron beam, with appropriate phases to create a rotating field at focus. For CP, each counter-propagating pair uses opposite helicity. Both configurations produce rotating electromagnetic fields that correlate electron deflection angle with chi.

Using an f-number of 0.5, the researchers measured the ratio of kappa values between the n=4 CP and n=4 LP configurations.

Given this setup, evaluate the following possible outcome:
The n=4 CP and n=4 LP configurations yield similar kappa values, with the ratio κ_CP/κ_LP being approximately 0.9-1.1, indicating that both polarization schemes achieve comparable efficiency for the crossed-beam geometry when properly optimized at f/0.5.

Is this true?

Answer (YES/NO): NO